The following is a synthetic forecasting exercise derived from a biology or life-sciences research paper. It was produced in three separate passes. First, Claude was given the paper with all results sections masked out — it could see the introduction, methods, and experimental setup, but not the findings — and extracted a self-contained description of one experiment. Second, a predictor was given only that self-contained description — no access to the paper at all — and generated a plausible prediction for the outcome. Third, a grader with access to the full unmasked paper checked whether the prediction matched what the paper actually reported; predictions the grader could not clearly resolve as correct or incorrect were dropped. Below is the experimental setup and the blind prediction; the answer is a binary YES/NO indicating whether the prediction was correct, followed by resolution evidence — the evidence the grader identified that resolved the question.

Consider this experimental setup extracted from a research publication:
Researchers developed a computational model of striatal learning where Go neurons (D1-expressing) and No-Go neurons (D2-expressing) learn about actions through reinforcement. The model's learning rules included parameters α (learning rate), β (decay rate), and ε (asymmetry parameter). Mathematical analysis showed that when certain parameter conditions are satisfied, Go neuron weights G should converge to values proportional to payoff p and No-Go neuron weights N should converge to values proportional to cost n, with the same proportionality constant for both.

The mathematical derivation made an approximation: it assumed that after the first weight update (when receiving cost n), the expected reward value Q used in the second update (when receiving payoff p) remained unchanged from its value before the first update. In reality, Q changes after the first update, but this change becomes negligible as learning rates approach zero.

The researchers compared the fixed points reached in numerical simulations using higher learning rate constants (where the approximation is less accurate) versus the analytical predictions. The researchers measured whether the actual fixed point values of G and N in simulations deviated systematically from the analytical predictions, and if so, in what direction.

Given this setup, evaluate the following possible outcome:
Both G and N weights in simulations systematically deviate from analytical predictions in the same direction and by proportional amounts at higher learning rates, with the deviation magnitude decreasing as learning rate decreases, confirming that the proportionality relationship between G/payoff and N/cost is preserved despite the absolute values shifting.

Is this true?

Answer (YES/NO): NO